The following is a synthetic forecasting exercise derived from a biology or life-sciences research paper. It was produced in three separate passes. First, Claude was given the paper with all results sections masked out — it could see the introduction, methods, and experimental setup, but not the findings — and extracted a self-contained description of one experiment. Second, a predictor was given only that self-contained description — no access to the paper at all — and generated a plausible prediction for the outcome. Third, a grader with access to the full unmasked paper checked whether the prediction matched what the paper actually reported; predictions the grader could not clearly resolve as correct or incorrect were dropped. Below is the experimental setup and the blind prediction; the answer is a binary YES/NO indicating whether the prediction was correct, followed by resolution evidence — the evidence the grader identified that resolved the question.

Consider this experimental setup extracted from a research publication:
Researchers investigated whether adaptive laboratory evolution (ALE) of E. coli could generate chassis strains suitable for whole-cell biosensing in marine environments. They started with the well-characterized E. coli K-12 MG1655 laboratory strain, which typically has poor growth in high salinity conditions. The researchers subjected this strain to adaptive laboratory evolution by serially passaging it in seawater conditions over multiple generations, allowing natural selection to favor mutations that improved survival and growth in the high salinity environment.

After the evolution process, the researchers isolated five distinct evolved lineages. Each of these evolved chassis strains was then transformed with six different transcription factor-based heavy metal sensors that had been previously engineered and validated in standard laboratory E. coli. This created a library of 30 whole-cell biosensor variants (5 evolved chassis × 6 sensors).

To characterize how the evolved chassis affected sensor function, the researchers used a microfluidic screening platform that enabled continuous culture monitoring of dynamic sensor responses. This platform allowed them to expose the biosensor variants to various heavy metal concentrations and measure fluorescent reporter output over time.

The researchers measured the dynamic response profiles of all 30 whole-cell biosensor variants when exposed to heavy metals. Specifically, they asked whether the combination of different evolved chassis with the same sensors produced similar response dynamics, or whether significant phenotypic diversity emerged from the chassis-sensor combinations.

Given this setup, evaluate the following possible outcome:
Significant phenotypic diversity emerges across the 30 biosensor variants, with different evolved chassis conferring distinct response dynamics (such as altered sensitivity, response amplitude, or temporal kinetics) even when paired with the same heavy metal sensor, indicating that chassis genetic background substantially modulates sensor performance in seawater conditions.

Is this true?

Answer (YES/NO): YES